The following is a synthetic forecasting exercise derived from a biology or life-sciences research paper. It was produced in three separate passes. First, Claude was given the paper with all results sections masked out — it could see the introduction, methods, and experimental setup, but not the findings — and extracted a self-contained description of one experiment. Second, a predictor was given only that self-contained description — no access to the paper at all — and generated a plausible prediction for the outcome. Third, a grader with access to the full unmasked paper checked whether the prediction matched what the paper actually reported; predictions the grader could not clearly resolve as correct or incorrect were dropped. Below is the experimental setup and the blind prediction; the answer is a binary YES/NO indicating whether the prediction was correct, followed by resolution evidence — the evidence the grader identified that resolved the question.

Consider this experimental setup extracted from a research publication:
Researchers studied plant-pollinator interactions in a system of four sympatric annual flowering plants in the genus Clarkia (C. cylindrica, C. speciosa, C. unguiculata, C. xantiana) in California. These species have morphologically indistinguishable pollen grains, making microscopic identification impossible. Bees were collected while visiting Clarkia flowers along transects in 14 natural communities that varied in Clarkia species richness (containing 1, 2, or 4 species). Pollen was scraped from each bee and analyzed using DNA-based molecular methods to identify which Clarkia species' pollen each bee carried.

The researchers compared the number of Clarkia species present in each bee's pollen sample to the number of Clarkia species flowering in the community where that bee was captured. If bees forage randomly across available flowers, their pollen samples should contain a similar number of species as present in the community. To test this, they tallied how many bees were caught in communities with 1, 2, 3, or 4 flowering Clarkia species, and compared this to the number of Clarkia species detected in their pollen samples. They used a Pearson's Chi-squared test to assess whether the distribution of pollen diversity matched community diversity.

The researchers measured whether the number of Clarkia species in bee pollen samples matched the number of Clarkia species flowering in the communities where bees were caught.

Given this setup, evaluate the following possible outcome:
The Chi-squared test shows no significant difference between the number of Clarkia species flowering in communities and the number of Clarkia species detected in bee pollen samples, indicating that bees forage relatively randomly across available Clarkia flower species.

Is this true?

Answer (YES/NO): NO